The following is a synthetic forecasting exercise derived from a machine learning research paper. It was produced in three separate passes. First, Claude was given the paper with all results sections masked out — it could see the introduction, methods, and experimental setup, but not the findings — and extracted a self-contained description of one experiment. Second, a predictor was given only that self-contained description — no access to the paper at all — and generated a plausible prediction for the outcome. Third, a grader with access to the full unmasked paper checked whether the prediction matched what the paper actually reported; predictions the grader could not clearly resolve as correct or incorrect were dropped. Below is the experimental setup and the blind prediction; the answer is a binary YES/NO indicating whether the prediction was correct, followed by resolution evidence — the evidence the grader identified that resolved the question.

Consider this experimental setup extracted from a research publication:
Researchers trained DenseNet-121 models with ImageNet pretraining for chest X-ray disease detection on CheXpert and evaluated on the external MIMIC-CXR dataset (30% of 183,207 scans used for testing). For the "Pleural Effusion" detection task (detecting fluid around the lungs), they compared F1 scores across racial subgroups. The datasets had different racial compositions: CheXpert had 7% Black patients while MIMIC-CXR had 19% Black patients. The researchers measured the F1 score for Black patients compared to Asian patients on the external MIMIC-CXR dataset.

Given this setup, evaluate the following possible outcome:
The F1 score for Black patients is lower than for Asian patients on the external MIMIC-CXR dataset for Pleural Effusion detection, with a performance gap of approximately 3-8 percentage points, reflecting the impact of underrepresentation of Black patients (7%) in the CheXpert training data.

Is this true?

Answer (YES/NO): YES